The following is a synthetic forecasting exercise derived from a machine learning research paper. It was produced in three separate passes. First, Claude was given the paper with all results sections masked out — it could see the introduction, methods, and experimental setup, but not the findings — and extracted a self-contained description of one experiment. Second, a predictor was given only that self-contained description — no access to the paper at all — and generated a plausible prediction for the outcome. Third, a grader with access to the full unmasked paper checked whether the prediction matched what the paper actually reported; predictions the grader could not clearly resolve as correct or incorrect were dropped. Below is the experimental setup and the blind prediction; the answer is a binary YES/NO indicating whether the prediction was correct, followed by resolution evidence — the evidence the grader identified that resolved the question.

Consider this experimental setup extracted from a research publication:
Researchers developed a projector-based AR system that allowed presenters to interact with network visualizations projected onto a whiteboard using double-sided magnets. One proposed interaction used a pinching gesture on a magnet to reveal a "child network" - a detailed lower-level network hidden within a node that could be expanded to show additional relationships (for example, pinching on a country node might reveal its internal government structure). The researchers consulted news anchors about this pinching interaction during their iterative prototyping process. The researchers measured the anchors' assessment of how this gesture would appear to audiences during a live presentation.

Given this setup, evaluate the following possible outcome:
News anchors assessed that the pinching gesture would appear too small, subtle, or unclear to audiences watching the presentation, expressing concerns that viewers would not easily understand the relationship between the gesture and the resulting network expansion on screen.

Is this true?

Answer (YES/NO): YES